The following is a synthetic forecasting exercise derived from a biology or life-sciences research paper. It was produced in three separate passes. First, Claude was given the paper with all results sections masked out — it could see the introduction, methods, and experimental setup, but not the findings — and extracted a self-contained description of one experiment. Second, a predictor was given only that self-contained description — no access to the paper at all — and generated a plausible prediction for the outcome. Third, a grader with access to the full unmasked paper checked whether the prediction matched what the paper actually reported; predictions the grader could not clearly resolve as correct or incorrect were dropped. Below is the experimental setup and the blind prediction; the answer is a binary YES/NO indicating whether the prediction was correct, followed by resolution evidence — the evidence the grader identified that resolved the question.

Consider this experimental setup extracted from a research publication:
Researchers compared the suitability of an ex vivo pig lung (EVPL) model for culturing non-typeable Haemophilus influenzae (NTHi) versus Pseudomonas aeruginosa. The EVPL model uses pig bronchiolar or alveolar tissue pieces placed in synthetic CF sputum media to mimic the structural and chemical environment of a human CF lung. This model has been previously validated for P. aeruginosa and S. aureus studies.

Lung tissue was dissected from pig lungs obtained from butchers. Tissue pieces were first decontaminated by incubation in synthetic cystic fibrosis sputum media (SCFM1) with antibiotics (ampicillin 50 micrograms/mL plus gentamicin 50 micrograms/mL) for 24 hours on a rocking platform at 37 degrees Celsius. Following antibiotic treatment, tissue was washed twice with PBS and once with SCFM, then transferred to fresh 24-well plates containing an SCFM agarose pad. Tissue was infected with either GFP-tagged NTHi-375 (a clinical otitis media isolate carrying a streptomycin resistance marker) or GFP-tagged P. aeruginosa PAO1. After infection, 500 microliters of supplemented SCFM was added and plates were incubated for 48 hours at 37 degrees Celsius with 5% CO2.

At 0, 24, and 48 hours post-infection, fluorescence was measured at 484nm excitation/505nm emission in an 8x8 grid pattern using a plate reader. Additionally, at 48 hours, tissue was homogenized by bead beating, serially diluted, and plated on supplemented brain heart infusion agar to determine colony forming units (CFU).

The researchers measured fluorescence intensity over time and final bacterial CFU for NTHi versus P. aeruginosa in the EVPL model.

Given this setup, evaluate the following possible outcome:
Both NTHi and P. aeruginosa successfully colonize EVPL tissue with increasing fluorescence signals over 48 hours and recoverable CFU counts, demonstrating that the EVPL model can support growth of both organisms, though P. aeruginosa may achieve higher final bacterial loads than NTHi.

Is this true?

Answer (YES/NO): NO